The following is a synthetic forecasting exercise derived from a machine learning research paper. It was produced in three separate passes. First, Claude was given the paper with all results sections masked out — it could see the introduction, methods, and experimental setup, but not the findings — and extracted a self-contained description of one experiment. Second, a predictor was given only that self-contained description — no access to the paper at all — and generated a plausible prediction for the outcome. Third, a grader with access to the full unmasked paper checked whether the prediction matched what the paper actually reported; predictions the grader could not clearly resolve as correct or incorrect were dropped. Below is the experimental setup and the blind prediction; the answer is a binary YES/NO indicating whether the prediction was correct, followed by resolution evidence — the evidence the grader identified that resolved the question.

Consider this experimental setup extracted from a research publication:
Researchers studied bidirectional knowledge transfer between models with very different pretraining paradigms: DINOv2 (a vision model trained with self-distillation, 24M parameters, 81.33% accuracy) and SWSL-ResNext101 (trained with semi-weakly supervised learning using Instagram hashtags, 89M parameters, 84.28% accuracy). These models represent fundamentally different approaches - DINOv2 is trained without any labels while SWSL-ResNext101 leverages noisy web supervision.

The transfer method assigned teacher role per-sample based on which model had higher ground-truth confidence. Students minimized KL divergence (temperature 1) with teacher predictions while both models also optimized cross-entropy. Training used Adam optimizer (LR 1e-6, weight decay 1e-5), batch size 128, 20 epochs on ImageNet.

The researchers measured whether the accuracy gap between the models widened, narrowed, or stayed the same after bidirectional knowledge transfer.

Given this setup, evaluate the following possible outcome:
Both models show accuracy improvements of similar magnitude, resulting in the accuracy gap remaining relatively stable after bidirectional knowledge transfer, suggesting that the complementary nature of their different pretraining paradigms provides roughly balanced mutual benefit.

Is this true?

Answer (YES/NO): NO